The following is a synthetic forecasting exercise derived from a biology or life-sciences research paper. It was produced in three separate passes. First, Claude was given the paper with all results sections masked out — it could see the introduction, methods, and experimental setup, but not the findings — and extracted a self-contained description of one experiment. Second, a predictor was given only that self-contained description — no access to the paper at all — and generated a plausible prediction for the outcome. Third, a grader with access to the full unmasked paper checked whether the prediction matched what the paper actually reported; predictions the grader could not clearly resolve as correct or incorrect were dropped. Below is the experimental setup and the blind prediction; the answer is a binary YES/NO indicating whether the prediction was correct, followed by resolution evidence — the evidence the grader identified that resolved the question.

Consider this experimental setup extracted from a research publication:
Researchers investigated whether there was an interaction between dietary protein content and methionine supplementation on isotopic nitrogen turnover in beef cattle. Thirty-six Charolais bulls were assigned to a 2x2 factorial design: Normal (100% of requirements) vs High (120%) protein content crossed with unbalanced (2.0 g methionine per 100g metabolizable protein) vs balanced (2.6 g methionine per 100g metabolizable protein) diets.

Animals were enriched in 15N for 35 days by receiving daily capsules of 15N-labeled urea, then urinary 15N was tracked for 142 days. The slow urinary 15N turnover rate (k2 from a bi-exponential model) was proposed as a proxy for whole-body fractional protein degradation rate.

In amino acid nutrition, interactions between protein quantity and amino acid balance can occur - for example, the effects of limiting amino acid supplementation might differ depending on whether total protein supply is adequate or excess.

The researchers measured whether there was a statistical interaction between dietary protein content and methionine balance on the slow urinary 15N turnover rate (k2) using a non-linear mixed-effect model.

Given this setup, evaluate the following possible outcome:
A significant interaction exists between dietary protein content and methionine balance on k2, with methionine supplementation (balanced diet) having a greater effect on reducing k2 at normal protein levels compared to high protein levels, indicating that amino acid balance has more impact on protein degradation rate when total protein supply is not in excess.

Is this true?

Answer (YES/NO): NO